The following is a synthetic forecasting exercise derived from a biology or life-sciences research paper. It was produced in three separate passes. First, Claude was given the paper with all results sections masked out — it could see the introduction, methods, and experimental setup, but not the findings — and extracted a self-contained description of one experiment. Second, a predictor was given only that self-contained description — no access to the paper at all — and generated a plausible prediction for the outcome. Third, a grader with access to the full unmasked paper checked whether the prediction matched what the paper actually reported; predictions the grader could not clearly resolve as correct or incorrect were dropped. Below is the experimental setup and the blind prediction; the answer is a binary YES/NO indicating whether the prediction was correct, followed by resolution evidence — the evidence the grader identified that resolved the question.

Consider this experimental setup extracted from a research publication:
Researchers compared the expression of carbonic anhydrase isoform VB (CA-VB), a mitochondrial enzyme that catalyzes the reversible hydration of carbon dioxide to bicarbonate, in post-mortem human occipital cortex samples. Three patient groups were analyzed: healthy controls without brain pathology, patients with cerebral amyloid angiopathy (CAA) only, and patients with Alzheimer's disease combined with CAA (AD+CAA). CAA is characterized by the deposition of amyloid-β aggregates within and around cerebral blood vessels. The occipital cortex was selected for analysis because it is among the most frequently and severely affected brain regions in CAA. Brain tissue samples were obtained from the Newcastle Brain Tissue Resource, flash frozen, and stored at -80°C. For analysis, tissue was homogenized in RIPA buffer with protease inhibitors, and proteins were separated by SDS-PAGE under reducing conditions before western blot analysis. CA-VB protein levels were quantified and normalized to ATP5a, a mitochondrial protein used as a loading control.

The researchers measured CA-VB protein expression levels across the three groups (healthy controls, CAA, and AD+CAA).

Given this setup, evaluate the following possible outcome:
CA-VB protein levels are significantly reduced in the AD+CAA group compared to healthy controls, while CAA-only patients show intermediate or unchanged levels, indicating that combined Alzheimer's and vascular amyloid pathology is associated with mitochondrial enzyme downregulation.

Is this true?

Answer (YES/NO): NO